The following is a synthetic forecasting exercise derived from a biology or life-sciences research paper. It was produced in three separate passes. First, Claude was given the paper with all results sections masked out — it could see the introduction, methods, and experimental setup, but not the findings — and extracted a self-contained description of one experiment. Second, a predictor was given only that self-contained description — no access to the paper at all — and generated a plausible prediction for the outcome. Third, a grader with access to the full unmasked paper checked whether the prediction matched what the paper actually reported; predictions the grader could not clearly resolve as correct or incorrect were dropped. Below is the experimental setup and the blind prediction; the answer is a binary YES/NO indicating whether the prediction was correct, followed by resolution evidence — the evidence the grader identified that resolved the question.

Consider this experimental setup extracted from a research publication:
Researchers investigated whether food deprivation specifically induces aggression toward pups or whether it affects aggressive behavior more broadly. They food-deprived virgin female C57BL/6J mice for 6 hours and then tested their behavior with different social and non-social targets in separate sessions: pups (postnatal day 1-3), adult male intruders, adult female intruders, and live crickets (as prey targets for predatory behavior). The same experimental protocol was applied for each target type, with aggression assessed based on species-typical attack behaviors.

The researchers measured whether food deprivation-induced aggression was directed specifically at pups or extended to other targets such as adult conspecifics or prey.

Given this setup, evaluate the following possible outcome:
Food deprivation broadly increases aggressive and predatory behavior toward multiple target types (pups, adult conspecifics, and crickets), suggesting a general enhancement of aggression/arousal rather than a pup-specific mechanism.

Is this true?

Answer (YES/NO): NO